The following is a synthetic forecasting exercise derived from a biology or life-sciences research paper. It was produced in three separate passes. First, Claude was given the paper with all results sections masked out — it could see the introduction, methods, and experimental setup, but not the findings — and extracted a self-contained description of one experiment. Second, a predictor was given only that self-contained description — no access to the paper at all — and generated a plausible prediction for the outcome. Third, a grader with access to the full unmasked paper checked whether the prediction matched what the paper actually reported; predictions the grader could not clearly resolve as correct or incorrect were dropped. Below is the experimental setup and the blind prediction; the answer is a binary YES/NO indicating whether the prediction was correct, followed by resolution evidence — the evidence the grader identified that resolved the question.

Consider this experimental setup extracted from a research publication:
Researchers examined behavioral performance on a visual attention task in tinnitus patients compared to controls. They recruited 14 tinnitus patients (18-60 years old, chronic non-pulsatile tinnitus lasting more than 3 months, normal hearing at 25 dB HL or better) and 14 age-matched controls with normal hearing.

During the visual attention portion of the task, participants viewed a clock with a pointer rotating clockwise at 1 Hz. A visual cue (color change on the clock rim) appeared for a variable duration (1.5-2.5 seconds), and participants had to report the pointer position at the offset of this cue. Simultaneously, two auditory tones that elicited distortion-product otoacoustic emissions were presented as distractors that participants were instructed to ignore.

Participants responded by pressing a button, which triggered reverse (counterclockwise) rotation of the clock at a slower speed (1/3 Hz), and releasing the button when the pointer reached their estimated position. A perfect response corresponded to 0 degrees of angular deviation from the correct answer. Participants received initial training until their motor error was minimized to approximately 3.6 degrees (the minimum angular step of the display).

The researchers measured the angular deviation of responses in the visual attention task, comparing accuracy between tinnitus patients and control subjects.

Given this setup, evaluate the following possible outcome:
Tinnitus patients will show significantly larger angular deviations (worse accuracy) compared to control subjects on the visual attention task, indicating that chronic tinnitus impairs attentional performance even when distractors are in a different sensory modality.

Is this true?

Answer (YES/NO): NO